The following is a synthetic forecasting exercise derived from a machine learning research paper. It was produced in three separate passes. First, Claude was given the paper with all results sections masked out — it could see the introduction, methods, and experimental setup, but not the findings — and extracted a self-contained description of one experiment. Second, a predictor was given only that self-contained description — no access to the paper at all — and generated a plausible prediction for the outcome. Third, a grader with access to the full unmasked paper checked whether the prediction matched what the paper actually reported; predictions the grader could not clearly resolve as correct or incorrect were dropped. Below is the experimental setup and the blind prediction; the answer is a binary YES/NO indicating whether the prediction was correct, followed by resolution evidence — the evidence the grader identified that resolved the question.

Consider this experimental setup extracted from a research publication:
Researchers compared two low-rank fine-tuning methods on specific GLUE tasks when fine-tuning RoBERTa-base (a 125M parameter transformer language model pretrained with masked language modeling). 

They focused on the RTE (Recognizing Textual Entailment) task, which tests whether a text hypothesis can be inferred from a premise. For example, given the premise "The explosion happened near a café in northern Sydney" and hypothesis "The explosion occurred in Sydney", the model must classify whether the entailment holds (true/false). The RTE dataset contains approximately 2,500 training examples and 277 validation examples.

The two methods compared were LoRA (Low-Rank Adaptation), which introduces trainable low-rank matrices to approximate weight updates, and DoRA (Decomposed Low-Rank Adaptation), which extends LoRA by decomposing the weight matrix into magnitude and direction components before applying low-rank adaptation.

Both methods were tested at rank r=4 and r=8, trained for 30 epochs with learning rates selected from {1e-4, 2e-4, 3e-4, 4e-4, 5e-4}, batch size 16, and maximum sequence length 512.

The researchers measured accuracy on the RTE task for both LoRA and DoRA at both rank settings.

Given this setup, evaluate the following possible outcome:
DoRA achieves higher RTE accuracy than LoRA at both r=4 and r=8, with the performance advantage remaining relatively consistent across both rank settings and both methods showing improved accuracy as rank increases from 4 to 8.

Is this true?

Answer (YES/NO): NO